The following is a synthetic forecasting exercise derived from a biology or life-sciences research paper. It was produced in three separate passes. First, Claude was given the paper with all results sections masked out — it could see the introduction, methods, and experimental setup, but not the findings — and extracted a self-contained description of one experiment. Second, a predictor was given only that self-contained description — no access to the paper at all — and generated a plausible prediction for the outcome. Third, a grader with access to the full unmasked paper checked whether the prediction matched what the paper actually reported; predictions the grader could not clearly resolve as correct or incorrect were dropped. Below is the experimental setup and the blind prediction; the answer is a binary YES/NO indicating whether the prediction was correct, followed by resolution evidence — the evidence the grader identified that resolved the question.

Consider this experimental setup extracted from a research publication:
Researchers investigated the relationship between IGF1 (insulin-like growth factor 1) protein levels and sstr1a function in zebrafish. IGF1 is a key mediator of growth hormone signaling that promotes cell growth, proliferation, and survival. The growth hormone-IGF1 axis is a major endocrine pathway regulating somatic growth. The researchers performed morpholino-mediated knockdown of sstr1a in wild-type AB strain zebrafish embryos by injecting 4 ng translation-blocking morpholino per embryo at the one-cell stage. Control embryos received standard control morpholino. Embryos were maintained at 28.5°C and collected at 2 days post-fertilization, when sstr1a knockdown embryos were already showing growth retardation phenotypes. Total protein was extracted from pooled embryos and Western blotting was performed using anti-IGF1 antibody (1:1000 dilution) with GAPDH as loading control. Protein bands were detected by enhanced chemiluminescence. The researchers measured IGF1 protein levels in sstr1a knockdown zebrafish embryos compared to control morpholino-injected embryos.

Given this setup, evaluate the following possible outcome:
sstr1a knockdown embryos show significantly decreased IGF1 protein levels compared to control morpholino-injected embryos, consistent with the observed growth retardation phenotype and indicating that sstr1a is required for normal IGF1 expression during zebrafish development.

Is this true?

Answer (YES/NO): NO